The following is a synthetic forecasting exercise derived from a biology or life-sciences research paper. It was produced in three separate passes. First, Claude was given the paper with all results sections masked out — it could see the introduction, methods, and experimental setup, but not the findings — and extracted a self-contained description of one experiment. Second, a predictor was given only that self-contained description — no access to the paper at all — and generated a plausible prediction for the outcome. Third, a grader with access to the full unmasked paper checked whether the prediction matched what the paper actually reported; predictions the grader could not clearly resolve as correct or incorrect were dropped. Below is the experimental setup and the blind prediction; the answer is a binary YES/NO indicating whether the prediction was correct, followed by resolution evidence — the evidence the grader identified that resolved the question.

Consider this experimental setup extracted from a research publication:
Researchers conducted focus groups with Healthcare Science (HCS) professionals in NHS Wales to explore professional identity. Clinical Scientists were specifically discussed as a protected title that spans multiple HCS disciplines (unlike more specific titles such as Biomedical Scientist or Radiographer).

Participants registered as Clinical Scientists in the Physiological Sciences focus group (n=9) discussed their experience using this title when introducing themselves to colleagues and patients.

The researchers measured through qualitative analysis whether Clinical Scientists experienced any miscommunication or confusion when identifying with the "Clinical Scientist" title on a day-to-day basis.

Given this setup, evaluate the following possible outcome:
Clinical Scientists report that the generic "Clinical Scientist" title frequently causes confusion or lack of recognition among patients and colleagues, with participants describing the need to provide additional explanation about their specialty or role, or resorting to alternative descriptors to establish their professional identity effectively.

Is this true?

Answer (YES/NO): NO